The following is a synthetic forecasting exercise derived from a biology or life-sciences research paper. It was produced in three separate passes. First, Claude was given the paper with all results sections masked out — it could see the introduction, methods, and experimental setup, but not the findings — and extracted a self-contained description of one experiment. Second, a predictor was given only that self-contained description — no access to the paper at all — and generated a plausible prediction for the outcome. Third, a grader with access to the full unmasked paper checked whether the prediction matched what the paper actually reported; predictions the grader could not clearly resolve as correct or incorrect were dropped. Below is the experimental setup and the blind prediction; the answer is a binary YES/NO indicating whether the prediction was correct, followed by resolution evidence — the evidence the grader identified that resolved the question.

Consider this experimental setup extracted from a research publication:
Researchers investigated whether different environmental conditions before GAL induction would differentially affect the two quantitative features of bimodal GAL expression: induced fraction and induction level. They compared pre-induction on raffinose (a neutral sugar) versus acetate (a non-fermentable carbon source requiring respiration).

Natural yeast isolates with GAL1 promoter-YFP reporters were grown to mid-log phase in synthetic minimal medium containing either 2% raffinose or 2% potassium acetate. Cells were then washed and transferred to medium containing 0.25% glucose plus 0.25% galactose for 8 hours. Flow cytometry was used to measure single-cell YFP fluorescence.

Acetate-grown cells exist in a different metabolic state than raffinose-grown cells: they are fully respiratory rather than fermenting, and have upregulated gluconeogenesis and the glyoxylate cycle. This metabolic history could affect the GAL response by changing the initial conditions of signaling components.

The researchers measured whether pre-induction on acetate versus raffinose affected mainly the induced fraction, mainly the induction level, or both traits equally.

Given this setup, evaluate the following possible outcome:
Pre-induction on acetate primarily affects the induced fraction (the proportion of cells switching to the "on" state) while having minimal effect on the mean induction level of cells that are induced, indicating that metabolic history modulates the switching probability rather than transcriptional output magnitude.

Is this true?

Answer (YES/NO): YES